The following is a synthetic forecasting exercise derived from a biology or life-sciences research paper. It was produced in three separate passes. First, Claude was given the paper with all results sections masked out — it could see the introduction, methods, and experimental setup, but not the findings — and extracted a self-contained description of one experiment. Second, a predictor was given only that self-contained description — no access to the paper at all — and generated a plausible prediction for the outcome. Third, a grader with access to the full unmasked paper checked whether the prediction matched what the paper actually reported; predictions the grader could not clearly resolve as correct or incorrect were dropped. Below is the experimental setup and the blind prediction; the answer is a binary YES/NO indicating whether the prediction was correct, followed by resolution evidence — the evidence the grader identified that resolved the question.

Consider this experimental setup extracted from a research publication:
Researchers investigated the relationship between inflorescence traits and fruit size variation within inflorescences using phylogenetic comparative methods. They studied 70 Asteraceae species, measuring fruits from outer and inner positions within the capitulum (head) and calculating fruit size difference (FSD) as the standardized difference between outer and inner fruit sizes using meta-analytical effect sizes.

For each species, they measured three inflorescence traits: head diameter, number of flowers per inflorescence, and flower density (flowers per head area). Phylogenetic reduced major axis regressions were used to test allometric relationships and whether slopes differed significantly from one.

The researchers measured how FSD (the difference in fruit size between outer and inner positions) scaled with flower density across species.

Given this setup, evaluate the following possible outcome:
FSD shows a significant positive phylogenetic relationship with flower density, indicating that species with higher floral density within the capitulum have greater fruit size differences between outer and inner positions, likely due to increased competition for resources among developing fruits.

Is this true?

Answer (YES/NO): YES